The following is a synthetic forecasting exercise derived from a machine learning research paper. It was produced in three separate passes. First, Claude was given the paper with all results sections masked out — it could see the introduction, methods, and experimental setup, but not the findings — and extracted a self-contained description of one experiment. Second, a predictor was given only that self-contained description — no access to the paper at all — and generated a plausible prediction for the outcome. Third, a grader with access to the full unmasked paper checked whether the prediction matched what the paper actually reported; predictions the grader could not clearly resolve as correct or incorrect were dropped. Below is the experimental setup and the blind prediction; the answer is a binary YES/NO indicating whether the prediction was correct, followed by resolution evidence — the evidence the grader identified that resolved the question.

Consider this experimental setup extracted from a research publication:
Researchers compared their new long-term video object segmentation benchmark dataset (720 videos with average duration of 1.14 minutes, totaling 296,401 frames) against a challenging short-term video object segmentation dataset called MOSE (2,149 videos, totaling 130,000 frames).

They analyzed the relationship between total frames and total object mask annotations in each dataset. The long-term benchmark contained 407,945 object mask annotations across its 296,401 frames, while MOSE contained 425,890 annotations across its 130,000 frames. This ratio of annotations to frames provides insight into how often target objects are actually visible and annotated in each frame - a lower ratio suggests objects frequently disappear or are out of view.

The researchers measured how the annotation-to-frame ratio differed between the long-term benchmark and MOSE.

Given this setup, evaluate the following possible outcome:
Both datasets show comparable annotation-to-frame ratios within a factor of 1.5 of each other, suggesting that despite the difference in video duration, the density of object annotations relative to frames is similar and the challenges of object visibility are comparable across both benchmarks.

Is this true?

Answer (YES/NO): NO